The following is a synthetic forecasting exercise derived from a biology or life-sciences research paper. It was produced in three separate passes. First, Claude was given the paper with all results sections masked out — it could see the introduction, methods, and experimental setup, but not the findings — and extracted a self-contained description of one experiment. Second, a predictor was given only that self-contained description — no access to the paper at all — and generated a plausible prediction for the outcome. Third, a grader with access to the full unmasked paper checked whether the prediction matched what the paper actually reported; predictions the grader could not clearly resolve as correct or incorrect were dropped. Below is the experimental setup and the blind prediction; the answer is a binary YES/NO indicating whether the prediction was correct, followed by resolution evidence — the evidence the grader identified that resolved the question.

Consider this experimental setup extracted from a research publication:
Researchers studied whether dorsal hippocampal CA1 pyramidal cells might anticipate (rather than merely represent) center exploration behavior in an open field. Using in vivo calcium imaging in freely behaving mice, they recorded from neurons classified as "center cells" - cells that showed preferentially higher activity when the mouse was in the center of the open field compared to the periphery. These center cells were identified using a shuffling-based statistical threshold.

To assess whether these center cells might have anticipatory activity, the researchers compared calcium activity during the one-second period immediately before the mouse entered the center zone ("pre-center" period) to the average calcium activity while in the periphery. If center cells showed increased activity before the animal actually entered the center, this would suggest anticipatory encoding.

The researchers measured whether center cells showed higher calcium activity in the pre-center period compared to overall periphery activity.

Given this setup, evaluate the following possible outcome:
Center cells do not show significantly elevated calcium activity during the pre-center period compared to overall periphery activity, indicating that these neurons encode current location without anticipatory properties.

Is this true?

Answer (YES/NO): NO